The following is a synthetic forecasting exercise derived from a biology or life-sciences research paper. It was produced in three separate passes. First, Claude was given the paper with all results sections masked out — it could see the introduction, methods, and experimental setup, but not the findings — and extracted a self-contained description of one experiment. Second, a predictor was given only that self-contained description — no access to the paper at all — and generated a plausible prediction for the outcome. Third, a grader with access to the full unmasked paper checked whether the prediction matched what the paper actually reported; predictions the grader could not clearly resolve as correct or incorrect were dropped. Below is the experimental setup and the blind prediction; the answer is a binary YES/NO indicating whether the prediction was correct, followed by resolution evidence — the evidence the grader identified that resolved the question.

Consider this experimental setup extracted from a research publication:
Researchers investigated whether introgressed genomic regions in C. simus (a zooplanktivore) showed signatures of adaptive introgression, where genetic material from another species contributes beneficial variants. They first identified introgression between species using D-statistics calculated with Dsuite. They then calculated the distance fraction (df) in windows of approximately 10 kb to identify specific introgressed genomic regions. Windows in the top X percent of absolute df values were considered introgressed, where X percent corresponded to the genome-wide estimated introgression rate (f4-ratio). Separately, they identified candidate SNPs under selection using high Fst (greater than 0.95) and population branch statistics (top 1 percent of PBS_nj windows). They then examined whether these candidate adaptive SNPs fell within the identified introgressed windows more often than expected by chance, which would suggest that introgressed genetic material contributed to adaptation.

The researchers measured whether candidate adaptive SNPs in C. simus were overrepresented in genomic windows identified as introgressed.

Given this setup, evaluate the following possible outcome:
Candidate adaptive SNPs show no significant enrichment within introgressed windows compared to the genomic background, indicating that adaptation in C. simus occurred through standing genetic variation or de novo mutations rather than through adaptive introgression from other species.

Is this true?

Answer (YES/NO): YES